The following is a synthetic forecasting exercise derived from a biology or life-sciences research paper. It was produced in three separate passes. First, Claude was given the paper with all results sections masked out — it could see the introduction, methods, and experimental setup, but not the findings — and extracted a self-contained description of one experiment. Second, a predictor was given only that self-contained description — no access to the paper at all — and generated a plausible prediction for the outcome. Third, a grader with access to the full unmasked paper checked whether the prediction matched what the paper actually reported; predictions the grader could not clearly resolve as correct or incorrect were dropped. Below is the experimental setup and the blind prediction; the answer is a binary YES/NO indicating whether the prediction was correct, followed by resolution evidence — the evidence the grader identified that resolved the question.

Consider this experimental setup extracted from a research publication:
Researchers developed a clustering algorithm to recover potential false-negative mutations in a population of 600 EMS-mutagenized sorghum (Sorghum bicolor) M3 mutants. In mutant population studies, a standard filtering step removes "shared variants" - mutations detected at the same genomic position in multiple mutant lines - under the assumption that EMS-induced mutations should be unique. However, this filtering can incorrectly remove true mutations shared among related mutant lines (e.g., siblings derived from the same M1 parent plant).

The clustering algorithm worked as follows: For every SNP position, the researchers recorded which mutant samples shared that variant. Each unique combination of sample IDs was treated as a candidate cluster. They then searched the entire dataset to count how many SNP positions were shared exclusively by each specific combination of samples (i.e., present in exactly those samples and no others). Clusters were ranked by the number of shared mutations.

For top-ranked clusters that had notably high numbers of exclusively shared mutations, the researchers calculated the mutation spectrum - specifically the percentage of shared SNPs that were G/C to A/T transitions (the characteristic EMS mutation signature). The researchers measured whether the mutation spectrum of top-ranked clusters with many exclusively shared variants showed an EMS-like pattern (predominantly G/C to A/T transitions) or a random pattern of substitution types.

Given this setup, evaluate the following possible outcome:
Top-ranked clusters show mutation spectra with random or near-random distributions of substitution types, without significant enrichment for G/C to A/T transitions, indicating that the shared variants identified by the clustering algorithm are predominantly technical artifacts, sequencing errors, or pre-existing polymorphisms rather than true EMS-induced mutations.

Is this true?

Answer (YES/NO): NO